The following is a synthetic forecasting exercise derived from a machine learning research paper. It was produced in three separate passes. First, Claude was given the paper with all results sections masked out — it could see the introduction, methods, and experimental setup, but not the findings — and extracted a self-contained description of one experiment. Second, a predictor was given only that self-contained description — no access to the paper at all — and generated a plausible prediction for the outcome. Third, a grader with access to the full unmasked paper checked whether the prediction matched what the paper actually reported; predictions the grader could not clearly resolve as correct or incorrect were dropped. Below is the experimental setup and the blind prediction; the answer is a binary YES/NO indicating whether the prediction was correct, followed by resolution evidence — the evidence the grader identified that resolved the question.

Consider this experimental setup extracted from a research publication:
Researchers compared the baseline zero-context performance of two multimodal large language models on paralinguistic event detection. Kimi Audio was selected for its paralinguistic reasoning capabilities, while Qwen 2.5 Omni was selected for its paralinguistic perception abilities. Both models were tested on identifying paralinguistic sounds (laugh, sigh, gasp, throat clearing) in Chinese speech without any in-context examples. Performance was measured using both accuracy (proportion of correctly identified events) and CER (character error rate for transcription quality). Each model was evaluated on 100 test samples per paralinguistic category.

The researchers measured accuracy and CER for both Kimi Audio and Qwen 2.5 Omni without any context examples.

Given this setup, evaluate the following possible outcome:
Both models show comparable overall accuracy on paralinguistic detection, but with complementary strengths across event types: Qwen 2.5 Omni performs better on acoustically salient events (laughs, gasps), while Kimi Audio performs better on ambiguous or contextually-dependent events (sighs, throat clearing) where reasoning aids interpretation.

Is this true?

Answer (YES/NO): NO